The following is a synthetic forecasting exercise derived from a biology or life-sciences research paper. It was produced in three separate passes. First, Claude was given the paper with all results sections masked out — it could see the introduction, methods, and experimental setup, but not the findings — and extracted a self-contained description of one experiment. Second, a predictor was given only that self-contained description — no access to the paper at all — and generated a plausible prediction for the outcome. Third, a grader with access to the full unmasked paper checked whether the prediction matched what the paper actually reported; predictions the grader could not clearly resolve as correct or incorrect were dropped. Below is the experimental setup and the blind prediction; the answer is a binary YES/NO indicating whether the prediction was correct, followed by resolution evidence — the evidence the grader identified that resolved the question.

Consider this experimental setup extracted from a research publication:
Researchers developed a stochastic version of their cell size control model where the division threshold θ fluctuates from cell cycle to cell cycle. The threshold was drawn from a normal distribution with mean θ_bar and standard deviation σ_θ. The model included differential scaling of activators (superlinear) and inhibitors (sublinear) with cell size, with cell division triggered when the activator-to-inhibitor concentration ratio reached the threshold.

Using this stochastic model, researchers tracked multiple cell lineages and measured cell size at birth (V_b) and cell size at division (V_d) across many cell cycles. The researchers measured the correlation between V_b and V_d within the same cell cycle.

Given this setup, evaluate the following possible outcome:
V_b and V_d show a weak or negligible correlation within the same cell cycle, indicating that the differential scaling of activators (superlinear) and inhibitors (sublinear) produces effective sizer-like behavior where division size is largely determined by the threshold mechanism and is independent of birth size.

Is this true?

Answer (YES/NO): YES